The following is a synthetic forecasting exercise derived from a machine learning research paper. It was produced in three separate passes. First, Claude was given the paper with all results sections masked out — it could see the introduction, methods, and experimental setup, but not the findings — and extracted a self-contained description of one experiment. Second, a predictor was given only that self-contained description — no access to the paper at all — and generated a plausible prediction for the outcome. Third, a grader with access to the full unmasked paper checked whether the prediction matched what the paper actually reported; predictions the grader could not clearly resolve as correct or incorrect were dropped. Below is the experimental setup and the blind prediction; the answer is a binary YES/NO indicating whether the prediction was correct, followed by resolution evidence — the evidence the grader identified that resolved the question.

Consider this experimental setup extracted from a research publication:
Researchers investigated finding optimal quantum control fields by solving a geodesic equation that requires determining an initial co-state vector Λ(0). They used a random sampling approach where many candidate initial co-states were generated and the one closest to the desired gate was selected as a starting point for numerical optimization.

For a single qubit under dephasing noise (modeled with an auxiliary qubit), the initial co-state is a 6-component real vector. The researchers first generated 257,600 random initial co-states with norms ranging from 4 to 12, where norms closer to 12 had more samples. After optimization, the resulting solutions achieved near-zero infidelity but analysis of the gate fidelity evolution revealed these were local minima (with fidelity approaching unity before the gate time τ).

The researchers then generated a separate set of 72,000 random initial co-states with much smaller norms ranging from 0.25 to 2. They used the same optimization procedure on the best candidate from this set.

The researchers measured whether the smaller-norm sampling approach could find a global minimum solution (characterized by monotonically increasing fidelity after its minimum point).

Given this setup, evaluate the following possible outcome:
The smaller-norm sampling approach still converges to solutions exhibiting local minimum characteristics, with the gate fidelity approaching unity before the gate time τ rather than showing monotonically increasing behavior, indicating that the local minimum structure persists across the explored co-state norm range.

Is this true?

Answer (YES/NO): NO